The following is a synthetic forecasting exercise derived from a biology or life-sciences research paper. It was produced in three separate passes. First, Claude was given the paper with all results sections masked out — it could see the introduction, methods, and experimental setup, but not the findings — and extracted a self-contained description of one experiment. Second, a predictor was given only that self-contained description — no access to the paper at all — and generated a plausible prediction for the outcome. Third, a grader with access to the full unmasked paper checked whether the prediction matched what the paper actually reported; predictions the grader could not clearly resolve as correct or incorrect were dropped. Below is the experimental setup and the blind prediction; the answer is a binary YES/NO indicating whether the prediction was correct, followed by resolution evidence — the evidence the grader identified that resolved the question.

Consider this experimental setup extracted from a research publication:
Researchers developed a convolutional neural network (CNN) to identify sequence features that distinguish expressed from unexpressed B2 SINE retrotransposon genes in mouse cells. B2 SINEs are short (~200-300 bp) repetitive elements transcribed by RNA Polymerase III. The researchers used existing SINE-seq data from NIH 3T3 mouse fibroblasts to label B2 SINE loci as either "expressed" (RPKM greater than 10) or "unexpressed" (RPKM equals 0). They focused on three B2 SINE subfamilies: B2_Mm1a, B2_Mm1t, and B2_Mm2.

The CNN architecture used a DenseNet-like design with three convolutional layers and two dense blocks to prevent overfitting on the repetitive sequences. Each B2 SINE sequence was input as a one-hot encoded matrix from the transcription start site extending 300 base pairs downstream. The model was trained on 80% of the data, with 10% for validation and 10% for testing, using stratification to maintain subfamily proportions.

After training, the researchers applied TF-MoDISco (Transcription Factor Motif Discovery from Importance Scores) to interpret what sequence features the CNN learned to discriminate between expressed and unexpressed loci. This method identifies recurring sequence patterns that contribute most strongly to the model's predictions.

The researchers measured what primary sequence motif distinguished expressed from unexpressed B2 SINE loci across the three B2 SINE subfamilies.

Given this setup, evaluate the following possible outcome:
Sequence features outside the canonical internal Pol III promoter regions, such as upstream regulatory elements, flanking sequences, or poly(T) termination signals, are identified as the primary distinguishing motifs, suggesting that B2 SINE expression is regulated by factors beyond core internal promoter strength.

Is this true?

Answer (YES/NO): NO